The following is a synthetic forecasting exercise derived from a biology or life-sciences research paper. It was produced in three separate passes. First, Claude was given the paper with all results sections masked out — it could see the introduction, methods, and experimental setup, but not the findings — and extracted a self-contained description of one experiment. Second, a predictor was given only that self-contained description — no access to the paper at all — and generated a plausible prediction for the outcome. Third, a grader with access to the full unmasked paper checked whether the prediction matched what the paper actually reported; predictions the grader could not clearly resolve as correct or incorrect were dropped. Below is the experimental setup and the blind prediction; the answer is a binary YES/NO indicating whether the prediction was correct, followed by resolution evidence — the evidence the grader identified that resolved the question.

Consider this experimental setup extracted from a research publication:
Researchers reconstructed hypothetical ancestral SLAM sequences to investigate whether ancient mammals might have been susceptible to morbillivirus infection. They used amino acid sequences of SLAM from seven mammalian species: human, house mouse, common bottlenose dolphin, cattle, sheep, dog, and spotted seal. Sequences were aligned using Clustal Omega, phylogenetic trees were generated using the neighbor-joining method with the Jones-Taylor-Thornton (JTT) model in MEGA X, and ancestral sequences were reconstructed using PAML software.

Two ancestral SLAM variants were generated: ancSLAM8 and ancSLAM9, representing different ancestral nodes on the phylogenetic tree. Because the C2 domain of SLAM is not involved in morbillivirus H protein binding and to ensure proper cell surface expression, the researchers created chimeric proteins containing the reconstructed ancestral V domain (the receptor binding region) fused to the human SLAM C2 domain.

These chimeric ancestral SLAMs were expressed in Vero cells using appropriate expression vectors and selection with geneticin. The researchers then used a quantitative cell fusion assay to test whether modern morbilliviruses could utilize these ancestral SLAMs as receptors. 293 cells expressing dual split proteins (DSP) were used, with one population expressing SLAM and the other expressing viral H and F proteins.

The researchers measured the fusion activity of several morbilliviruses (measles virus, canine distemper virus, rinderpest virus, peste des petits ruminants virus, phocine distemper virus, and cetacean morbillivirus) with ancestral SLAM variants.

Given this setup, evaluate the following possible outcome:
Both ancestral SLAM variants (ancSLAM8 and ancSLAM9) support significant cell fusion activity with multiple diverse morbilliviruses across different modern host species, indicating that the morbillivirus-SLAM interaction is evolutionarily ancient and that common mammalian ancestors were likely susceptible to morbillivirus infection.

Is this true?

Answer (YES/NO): YES